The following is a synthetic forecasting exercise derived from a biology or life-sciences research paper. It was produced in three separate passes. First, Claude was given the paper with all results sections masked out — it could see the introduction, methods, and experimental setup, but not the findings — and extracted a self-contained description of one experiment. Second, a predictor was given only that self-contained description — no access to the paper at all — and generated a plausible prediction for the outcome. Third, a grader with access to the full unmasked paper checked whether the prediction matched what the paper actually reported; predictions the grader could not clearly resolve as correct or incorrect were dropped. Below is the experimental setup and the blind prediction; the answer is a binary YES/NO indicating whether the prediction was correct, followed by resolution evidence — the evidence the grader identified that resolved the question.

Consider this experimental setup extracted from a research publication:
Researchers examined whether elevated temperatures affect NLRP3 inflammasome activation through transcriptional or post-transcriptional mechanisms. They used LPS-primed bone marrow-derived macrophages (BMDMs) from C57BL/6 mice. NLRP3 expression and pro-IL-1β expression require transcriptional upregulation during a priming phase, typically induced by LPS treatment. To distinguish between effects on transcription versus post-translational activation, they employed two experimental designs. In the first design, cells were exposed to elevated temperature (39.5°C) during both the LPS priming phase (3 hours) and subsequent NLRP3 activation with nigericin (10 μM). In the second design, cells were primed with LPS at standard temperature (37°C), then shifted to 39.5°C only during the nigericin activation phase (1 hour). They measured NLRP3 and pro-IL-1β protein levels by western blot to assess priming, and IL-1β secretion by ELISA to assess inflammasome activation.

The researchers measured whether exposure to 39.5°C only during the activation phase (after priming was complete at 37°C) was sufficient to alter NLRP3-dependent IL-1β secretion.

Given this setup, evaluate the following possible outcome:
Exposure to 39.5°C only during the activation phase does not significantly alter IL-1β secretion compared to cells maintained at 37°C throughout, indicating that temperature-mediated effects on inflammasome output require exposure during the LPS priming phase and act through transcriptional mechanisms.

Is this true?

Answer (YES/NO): NO